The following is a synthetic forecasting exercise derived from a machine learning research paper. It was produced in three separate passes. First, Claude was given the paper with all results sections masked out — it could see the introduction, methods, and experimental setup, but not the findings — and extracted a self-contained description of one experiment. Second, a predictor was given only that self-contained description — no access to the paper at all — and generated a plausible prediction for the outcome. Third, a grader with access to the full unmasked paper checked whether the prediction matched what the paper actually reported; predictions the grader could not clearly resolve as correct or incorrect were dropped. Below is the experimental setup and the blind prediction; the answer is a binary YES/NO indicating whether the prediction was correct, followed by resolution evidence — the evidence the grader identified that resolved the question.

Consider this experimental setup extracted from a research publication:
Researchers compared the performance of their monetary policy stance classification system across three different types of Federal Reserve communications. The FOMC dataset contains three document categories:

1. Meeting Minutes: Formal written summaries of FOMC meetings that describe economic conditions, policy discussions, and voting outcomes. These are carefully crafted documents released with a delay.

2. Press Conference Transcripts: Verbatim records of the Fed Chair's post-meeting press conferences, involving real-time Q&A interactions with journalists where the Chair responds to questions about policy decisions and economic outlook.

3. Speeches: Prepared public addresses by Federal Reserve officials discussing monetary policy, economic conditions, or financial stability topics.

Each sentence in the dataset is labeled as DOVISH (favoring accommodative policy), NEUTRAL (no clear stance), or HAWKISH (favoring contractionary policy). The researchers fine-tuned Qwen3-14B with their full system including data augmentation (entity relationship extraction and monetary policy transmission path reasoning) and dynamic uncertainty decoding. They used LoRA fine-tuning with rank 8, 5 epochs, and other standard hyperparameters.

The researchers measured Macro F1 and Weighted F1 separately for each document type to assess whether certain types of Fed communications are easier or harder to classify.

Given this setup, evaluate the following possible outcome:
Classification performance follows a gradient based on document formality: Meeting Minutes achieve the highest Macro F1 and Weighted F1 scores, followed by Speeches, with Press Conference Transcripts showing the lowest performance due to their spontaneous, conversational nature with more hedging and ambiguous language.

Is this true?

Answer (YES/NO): NO